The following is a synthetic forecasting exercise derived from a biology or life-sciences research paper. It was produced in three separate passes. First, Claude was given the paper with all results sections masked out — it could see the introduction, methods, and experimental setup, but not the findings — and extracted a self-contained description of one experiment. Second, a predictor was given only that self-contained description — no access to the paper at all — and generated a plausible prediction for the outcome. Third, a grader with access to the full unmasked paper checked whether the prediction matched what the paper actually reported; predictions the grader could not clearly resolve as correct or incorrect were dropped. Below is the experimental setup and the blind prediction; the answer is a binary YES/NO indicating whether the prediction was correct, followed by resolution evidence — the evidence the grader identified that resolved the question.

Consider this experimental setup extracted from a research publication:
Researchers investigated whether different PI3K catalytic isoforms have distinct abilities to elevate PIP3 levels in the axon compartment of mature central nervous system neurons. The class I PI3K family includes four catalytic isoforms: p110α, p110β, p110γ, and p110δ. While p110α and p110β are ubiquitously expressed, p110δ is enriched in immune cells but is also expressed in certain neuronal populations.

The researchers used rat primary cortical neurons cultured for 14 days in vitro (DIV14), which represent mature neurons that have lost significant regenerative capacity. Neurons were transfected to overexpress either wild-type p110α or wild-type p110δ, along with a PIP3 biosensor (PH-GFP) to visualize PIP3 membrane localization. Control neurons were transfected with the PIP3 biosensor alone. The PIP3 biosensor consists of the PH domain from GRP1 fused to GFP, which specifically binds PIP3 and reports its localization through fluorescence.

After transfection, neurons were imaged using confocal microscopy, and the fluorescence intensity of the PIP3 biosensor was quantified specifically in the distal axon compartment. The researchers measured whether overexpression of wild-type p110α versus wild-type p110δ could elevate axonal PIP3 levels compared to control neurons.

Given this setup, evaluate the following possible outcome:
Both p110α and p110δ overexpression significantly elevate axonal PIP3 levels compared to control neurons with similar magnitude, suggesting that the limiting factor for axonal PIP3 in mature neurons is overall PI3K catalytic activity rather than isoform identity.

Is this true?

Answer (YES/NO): NO